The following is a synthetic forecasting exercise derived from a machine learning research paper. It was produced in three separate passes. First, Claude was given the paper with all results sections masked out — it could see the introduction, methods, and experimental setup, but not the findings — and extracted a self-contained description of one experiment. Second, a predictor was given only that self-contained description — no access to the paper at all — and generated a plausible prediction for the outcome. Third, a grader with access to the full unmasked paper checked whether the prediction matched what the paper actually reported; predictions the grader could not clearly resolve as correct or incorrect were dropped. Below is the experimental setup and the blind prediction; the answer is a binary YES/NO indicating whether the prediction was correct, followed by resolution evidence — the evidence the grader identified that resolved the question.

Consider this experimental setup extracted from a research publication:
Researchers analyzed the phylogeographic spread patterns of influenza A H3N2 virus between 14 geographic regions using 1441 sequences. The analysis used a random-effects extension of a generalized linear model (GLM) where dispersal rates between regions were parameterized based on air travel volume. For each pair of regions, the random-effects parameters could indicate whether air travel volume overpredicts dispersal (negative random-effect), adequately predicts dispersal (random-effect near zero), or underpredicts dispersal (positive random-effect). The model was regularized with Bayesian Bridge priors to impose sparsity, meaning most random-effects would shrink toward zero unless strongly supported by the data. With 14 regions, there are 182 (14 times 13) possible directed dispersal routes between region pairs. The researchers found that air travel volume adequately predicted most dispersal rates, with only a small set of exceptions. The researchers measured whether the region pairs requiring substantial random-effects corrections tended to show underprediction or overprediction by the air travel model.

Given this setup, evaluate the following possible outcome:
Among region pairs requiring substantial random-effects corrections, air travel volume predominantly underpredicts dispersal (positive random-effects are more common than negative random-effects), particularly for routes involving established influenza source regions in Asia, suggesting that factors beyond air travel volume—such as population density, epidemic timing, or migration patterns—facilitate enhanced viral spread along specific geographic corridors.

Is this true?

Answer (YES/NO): YES